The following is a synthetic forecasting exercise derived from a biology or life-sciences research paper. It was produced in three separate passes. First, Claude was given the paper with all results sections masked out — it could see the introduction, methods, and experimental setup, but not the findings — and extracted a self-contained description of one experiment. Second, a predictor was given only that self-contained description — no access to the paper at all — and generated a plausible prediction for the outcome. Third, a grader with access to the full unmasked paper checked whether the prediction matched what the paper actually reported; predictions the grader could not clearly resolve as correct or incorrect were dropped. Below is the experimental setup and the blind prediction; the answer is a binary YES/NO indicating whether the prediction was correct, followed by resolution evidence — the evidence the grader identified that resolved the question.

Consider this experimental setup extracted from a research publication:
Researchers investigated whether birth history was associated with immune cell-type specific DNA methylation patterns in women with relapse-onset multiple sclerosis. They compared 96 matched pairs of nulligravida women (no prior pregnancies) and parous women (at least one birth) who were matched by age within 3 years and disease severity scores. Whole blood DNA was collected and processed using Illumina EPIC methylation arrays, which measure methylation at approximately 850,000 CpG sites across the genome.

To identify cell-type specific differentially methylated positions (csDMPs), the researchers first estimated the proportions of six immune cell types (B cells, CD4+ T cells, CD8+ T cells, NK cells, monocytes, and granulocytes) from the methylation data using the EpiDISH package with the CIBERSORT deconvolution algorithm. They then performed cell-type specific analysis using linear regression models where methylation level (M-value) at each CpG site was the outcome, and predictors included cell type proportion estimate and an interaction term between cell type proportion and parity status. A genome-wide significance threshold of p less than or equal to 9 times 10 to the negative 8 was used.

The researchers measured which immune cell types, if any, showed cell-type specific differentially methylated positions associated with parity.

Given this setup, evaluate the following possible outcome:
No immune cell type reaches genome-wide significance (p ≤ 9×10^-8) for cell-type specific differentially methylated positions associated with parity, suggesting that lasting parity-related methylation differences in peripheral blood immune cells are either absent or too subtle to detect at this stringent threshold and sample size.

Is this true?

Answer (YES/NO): NO